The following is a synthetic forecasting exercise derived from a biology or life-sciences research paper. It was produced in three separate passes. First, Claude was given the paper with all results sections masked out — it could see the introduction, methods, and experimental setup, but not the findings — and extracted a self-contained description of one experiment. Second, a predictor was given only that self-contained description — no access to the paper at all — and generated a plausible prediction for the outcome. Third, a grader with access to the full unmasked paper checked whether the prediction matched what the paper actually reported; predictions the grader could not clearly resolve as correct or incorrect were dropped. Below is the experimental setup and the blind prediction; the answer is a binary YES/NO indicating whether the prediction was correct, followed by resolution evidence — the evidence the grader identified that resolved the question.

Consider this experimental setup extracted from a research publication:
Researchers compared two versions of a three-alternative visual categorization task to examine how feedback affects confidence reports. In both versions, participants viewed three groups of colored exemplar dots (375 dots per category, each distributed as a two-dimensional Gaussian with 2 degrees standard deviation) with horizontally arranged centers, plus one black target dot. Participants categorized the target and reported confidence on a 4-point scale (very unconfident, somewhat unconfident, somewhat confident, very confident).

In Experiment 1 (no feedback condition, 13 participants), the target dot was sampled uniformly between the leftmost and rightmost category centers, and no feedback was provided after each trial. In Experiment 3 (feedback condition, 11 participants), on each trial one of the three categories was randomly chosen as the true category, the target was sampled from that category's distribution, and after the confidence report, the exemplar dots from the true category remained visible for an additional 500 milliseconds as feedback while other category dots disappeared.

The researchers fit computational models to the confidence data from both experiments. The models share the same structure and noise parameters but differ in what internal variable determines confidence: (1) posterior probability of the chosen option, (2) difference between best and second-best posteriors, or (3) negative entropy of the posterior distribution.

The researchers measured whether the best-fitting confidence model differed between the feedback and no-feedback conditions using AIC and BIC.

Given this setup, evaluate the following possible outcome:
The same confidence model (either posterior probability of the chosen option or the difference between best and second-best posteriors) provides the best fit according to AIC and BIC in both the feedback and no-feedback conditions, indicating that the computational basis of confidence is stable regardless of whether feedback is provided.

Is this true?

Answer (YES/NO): YES